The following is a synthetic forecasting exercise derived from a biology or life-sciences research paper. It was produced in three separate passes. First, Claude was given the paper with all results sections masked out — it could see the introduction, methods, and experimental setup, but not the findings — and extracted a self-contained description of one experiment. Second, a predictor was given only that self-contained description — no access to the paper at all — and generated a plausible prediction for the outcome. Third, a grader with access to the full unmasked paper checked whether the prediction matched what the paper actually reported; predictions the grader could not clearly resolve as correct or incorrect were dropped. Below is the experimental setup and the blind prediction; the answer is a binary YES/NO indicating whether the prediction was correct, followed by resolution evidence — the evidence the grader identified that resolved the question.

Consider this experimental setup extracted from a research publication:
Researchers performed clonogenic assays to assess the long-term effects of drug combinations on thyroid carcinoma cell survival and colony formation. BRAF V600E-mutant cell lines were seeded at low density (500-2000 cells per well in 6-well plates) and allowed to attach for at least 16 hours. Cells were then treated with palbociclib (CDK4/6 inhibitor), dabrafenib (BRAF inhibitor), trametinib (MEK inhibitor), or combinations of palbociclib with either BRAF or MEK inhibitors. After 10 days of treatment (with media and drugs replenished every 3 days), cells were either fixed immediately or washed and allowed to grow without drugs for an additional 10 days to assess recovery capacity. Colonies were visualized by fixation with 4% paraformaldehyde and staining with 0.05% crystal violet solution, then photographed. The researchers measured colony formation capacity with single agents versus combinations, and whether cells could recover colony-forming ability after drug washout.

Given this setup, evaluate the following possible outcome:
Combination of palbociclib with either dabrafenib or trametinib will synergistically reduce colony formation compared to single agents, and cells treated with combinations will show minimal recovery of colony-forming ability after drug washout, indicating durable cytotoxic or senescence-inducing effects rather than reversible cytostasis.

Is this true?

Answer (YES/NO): YES